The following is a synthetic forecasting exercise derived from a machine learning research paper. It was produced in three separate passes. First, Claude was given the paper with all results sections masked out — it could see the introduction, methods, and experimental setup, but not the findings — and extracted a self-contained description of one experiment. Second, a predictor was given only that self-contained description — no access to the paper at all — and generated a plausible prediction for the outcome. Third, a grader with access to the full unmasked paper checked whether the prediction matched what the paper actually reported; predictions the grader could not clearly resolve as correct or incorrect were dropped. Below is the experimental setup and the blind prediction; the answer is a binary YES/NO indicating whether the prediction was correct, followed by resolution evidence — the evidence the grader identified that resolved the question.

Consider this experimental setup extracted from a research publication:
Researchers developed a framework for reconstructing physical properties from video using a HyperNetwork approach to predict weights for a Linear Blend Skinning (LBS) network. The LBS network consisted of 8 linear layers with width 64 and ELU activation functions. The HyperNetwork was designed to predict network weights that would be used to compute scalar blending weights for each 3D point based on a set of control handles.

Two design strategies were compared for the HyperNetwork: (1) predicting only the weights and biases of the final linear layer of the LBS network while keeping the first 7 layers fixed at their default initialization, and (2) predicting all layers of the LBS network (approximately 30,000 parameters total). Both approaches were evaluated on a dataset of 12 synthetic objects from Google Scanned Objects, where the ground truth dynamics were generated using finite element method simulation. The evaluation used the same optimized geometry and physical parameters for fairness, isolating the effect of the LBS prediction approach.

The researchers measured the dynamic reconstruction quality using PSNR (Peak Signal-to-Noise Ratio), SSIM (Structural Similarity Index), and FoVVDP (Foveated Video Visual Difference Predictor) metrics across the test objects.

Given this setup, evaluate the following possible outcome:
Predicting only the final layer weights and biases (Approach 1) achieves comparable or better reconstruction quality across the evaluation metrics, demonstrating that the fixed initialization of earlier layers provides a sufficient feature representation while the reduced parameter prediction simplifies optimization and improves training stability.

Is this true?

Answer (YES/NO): YES